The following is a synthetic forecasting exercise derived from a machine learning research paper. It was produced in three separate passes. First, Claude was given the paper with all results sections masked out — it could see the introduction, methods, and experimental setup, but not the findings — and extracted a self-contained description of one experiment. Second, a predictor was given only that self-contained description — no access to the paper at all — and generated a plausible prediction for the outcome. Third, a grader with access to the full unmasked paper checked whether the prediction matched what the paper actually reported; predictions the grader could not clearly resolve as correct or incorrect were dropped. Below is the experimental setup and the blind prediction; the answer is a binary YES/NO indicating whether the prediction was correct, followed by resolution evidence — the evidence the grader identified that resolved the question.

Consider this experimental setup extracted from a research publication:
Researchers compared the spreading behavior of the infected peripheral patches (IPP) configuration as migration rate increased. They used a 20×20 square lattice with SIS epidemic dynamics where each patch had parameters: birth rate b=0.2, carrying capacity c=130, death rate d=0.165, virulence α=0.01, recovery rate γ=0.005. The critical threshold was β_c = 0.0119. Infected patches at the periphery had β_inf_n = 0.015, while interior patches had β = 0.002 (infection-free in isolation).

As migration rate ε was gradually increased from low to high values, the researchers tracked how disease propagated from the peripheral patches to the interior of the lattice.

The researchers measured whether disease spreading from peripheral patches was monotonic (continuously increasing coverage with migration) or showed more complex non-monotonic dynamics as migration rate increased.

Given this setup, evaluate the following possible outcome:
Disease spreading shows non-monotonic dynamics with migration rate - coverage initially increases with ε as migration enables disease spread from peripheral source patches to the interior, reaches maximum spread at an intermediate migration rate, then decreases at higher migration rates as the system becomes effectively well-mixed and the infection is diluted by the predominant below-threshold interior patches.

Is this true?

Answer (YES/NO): YES